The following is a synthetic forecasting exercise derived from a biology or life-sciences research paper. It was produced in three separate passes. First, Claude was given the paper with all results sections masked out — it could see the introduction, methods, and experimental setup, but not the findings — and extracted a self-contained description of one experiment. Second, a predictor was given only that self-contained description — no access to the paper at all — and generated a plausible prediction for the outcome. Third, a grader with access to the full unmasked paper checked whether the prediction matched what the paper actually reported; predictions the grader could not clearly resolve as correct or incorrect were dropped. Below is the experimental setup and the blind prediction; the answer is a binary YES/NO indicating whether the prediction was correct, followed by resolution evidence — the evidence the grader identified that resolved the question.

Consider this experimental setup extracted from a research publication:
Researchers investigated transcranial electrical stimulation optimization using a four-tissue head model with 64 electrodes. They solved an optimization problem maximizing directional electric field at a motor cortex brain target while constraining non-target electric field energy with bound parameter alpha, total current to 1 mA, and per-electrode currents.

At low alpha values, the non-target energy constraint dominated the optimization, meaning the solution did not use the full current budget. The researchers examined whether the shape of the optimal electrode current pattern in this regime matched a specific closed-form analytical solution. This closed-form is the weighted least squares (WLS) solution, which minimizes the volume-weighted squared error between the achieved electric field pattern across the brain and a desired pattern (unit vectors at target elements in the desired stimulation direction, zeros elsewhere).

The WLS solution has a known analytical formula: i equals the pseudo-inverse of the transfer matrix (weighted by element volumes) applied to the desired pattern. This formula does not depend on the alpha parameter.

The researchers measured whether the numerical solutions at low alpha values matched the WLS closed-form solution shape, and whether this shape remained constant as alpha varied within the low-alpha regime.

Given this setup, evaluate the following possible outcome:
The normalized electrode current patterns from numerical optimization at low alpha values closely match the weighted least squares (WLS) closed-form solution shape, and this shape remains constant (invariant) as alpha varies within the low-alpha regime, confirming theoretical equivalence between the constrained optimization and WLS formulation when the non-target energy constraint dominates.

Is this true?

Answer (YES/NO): YES